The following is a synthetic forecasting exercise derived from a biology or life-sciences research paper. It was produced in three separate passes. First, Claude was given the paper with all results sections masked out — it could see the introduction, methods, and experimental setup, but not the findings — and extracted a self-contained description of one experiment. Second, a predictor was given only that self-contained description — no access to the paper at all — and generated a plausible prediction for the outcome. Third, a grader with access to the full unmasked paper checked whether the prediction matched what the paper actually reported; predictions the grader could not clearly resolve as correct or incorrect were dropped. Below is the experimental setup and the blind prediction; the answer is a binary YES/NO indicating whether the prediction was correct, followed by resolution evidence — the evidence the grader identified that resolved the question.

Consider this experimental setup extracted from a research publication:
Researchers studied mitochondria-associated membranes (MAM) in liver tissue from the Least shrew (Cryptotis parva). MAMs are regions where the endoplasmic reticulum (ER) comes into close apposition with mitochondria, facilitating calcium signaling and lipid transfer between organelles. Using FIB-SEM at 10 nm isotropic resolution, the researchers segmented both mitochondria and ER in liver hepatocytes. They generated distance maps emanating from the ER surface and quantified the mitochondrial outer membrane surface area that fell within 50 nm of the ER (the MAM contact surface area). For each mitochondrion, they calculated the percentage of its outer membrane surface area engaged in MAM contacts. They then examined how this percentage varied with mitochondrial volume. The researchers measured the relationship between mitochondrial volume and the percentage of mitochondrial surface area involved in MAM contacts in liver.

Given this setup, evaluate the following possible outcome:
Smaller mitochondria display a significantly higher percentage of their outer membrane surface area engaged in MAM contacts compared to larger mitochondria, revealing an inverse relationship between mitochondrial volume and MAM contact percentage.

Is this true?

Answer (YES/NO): NO